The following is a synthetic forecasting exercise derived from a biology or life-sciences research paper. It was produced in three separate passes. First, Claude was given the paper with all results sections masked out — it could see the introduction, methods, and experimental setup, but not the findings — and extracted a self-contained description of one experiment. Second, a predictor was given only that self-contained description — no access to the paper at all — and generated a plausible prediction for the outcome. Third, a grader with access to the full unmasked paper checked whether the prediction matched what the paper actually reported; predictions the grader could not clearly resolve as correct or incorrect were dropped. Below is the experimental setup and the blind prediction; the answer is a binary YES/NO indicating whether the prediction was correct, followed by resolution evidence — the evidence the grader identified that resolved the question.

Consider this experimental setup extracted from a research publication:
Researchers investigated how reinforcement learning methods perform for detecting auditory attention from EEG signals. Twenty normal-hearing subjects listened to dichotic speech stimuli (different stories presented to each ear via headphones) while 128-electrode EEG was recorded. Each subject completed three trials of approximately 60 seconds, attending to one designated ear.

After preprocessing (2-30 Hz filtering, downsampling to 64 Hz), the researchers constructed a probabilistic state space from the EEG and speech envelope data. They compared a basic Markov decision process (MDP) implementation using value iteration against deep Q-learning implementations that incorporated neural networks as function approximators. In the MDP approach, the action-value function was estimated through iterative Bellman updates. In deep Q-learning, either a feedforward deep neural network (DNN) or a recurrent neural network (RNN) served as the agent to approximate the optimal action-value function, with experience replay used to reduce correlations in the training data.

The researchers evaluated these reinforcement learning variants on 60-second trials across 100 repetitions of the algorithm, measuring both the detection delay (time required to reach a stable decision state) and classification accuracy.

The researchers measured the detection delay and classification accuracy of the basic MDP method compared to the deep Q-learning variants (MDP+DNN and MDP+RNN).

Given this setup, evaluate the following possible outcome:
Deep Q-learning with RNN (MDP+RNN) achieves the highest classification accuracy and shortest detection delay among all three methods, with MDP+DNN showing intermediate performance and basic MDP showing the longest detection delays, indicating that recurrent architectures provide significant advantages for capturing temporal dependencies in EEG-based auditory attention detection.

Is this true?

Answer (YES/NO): YES